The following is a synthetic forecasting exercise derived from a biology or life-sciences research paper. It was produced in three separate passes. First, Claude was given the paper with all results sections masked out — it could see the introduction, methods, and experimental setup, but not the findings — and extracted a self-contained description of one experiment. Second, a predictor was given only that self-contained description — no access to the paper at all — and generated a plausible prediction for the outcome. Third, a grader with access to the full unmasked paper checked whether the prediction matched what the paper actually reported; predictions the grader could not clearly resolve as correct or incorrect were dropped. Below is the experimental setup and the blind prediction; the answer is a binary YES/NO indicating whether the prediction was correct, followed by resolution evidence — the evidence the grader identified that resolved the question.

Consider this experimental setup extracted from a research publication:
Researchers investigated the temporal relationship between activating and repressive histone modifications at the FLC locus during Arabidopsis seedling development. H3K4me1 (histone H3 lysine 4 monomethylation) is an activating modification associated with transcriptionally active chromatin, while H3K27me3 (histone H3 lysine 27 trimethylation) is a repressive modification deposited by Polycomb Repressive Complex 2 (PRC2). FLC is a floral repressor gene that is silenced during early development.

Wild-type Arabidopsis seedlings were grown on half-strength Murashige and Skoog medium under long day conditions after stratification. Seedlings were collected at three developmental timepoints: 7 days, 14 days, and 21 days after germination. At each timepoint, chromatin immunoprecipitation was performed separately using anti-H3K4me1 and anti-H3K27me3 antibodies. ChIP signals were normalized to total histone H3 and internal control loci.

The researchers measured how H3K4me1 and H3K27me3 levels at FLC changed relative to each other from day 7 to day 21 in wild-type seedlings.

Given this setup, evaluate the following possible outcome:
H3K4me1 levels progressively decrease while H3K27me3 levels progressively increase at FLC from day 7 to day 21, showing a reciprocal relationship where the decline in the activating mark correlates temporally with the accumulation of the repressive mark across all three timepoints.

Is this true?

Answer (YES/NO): NO